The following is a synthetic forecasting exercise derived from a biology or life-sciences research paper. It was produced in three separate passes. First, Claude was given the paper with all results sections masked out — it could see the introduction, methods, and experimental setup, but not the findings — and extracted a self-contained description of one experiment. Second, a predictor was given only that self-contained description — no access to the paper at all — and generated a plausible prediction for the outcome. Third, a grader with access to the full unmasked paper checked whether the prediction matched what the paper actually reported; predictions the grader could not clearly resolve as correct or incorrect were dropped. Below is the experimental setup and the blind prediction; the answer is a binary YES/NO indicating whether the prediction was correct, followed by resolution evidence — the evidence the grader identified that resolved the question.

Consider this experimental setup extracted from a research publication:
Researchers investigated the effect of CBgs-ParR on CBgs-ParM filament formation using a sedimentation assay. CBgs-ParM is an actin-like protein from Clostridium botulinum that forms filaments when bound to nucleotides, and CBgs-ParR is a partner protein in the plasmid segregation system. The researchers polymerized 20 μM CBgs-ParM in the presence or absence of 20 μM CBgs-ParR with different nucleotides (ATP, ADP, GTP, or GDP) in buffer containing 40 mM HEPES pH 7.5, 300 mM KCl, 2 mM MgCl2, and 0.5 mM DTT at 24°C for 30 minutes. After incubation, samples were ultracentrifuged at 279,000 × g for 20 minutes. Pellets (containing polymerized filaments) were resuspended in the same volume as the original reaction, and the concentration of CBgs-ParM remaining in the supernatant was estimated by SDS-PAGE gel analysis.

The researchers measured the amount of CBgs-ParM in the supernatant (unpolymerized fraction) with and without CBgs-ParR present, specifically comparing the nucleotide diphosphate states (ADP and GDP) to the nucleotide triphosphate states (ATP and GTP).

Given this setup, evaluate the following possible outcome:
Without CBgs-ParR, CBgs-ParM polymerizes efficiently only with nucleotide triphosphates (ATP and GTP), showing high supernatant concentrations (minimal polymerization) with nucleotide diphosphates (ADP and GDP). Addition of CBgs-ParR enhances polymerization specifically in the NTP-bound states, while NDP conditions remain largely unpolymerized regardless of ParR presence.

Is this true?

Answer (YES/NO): NO